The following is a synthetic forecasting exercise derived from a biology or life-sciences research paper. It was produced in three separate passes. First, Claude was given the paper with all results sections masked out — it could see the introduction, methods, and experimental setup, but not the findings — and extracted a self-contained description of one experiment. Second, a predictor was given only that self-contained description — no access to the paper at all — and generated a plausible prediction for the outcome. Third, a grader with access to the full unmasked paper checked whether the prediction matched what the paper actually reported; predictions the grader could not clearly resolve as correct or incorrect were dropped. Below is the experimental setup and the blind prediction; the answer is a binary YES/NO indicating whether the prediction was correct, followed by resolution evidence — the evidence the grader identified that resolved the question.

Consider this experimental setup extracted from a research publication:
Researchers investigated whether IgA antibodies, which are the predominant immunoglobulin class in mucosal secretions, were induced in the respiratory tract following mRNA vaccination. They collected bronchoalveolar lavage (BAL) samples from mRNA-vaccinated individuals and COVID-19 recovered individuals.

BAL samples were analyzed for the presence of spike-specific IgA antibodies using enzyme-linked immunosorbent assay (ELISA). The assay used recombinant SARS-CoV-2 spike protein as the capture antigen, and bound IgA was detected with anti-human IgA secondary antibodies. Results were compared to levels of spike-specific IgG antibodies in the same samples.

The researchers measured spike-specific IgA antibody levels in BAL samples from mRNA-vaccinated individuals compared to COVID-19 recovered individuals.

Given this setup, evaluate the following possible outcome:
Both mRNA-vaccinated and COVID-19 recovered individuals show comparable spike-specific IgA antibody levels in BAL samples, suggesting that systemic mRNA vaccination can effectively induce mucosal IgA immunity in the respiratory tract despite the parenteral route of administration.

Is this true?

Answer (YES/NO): NO